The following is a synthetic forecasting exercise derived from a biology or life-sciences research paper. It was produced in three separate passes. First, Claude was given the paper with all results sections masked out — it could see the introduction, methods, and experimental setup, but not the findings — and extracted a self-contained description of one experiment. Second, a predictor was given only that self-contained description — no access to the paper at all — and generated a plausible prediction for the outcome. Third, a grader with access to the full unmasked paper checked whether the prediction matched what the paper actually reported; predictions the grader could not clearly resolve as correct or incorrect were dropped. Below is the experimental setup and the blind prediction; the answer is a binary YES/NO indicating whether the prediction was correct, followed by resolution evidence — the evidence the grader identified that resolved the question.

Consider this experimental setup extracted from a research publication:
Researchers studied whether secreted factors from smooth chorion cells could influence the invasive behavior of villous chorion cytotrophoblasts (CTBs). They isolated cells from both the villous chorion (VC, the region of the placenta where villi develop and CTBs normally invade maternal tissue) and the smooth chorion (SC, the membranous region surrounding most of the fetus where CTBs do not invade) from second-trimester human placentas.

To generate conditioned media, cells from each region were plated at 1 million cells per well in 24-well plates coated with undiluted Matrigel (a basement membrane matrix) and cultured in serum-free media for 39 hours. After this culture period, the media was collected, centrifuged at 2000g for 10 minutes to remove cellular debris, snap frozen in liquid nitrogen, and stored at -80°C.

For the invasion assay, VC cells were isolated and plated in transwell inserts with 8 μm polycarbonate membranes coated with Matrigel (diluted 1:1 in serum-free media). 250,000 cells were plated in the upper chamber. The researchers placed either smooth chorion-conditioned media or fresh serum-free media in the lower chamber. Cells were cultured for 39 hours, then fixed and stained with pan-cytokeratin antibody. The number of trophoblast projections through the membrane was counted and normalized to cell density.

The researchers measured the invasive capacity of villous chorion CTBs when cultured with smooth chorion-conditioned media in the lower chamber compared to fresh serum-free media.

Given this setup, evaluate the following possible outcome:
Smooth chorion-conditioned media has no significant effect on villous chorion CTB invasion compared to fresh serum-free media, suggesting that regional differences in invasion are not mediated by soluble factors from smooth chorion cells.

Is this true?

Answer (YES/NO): NO